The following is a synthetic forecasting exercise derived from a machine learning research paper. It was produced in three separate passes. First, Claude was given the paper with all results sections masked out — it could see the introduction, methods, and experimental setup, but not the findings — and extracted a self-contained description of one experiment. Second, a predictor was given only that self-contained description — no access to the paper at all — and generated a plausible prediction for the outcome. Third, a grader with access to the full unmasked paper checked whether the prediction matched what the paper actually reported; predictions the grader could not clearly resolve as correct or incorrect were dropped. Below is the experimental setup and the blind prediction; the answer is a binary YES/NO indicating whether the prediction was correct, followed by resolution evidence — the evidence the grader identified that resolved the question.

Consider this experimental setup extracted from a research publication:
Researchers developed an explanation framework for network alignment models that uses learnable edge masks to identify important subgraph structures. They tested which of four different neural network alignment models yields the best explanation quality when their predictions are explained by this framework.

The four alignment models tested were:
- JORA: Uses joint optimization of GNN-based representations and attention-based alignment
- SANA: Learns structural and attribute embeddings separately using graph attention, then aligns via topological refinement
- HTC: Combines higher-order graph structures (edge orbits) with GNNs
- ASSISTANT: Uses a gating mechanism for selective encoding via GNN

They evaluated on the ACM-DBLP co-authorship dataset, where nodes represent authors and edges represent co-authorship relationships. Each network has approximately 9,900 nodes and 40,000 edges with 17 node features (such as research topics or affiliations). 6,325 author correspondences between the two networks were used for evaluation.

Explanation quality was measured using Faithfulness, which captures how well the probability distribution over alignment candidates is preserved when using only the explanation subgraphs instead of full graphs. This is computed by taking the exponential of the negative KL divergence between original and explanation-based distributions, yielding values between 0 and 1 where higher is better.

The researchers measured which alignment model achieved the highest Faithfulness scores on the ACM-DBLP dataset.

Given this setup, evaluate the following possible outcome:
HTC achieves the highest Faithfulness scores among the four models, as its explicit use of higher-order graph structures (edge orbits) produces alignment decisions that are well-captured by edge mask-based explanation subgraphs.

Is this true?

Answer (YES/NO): YES